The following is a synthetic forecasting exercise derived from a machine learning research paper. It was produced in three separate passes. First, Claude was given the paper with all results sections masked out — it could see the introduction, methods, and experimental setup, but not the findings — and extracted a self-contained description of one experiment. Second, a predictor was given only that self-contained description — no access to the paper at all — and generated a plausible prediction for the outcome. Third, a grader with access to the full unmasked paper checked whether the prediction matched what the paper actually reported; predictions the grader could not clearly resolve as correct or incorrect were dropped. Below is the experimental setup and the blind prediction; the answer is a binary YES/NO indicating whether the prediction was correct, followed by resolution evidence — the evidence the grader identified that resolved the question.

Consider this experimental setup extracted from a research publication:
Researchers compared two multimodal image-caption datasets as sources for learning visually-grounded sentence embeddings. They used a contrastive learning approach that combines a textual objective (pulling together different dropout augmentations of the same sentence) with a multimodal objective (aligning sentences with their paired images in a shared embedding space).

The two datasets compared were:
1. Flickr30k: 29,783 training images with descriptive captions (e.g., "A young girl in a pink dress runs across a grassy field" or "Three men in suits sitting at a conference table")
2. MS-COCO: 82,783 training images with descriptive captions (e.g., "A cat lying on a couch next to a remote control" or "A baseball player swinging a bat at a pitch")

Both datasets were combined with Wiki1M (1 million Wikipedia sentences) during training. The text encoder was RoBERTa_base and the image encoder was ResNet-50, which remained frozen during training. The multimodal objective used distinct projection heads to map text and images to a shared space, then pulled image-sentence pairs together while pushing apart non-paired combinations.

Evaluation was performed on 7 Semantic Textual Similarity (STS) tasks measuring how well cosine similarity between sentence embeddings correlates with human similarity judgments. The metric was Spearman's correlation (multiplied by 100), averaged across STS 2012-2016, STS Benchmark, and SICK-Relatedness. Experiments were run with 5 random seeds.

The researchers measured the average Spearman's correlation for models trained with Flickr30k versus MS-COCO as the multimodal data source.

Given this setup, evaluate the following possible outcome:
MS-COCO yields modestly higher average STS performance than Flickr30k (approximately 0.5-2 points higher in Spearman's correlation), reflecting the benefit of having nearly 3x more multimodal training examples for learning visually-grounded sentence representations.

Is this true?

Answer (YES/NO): NO